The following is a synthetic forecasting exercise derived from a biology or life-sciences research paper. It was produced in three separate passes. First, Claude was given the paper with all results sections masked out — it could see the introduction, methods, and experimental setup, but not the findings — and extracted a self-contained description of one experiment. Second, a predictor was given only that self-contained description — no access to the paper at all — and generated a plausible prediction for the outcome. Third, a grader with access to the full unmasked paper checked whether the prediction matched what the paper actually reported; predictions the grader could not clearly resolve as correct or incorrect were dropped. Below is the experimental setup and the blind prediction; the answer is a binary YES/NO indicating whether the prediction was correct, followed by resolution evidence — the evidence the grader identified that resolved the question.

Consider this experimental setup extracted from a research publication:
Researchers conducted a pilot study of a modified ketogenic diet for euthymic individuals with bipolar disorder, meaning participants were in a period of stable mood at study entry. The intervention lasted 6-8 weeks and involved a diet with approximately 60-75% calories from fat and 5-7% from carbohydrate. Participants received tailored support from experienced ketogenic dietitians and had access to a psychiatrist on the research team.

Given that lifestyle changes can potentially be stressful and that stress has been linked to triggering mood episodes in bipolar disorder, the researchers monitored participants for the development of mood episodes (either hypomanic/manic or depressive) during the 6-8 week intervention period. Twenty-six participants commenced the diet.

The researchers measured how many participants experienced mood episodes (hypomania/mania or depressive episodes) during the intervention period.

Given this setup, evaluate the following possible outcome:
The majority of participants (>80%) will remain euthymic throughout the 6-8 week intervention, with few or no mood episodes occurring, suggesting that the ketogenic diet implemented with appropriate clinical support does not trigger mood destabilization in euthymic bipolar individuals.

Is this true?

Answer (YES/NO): YES